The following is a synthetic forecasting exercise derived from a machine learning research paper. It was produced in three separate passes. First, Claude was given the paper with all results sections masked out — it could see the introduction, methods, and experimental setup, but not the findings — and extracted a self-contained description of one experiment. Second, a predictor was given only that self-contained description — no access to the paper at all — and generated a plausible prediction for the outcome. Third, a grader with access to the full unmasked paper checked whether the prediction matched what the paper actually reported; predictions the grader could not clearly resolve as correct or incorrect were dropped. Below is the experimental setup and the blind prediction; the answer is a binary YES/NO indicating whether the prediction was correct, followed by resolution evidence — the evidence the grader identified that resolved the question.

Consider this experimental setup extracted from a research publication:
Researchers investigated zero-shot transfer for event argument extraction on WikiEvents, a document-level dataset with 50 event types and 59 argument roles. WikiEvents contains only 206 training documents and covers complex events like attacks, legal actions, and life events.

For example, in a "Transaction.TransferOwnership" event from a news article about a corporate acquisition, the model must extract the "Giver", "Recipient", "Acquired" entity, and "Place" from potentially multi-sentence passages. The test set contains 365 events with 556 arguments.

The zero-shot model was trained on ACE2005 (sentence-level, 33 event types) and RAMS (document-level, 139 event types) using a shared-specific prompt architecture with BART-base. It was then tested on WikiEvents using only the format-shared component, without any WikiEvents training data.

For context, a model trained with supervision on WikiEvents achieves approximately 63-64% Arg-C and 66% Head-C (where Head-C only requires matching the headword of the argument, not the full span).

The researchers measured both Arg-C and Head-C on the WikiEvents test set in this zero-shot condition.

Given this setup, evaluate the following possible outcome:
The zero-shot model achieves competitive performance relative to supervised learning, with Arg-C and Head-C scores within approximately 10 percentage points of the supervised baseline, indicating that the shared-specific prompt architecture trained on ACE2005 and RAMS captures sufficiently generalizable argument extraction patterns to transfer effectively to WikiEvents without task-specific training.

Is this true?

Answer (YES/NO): NO